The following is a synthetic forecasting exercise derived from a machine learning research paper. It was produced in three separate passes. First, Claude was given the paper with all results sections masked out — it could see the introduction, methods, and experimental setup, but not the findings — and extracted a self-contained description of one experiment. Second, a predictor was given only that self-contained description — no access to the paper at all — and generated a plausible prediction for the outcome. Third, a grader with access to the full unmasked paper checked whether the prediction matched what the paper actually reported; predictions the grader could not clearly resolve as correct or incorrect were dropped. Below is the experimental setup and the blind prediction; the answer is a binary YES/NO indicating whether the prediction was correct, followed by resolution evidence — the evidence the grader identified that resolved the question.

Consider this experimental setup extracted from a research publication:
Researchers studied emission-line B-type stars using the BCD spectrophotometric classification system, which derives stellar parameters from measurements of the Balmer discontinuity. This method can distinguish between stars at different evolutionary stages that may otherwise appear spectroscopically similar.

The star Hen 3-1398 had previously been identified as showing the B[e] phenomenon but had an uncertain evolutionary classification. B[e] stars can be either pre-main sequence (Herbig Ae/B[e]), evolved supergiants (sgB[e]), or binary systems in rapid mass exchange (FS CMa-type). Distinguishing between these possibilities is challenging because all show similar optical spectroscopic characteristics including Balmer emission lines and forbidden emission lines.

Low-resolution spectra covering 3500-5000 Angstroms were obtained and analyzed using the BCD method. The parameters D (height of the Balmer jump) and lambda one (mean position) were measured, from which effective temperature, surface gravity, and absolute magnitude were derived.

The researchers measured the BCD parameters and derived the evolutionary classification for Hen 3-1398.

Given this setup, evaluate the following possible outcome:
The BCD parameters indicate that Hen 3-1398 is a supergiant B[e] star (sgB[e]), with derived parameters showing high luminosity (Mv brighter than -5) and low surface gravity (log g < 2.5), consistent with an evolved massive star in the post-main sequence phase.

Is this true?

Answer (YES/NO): NO